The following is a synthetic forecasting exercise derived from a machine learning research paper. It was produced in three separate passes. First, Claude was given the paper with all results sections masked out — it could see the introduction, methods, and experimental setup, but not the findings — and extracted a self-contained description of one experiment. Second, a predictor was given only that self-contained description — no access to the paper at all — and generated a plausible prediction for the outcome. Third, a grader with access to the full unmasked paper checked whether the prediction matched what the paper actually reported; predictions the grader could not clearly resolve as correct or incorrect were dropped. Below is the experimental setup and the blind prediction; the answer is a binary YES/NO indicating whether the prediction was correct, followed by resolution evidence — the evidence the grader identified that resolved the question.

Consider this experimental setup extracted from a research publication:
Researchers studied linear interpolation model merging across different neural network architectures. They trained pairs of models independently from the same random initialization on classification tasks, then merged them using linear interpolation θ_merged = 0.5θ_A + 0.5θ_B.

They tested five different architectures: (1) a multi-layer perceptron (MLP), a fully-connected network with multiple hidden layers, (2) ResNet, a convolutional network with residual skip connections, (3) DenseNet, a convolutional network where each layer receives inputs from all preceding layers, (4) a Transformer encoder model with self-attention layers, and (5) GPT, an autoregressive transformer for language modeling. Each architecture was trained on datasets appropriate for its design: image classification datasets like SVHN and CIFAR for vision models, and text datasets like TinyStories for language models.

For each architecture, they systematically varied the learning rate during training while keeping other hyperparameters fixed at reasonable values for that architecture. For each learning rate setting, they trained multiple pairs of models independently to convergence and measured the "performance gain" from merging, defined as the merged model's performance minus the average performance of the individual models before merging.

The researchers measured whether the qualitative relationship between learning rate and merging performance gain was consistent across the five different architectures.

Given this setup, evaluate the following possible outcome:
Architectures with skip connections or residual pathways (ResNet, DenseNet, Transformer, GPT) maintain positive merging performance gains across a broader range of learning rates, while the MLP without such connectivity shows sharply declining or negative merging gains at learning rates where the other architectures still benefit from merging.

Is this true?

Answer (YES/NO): NO